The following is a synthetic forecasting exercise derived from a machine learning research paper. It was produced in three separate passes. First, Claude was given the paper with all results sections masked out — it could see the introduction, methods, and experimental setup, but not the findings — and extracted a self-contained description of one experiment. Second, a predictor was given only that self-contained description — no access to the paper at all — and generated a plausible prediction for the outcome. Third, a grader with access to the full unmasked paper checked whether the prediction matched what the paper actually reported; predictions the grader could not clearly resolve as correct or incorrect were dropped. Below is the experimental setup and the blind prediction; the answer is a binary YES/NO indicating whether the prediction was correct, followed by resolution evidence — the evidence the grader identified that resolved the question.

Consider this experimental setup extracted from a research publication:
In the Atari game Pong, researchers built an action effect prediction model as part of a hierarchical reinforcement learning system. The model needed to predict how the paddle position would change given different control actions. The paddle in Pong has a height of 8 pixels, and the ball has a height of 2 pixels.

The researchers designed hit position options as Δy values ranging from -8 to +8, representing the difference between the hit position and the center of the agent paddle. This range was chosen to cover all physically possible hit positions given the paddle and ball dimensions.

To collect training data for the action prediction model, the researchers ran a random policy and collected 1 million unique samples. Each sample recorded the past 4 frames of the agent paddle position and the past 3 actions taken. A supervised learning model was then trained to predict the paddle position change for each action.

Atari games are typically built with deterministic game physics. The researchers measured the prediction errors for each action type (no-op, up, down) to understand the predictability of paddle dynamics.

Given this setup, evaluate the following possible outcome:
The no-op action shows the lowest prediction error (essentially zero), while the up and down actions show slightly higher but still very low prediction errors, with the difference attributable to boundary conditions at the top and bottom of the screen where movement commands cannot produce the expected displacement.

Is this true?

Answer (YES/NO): NO